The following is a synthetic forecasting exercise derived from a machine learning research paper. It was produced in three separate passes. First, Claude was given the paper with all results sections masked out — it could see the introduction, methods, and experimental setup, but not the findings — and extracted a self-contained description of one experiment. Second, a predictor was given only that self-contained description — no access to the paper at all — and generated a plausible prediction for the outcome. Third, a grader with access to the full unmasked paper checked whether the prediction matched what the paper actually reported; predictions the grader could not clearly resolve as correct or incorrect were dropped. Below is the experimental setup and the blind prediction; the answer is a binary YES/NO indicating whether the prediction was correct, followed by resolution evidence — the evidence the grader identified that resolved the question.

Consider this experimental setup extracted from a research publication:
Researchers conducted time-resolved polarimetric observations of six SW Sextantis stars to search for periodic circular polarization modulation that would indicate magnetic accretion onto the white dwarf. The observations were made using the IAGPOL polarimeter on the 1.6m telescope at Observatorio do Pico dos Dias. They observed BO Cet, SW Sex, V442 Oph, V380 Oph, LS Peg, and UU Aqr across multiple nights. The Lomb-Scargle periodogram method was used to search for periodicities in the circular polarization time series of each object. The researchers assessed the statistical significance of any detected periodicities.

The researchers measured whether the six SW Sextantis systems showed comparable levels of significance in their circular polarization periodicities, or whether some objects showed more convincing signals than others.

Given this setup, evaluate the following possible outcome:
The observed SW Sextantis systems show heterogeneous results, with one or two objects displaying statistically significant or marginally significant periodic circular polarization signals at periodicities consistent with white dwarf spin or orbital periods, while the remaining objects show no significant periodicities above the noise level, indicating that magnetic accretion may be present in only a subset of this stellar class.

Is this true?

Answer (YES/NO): NO